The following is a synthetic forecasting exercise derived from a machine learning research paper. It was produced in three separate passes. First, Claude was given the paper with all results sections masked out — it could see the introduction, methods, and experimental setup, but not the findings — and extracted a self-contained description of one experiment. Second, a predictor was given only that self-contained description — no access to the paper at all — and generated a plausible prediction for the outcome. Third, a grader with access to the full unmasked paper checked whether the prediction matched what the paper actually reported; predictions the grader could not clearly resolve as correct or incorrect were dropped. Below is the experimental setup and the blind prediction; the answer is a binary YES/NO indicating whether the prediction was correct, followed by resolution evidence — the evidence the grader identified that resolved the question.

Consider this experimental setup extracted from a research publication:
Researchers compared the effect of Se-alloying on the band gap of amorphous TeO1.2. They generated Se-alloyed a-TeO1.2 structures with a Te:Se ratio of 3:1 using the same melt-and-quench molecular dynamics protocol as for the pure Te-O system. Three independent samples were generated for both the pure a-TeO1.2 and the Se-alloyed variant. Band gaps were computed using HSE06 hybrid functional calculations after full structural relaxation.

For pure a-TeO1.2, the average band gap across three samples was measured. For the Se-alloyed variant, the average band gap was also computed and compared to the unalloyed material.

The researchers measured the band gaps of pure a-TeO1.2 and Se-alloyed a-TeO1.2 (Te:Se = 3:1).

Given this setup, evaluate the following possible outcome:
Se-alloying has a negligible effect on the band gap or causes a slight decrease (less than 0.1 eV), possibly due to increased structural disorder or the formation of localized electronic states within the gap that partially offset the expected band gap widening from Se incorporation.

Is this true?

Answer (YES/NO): NO